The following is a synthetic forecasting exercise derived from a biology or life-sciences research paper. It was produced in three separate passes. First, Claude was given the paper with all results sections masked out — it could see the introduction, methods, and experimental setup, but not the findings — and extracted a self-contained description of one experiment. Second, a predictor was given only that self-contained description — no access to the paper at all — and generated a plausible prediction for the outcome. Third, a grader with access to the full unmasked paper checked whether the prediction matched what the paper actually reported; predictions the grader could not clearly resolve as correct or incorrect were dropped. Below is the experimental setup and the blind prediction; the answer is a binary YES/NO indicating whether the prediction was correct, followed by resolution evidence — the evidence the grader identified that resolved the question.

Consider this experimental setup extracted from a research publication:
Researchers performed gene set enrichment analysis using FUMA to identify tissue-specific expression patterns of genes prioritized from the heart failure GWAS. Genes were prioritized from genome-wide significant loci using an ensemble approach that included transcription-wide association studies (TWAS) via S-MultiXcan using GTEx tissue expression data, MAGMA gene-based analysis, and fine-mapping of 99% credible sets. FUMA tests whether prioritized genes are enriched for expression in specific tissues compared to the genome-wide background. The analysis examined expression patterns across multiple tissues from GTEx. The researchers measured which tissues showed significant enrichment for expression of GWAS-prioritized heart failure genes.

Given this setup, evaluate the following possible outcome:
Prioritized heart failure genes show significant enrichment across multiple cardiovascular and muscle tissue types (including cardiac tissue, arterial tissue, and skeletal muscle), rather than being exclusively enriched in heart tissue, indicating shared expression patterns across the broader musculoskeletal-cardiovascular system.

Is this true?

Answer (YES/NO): YES